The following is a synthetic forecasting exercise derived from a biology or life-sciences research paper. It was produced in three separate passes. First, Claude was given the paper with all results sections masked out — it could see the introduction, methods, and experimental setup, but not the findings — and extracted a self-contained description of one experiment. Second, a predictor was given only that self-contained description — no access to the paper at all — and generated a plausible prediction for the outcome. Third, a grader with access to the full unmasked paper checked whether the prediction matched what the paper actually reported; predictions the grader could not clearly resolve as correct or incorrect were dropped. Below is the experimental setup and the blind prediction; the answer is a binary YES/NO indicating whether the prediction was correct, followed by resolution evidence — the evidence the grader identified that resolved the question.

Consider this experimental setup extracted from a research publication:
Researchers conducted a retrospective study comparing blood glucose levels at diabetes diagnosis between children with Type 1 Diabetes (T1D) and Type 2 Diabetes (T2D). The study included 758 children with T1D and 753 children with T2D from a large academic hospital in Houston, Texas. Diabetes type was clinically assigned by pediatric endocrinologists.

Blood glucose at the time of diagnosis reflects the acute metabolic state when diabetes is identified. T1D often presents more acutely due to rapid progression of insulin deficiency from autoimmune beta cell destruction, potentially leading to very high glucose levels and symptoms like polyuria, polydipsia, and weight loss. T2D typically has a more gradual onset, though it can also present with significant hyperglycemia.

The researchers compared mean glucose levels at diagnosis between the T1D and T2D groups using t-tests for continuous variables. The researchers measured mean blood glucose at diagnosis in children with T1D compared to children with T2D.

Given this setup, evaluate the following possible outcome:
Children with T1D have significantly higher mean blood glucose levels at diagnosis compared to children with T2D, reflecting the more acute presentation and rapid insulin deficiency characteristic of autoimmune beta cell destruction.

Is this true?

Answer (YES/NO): YES